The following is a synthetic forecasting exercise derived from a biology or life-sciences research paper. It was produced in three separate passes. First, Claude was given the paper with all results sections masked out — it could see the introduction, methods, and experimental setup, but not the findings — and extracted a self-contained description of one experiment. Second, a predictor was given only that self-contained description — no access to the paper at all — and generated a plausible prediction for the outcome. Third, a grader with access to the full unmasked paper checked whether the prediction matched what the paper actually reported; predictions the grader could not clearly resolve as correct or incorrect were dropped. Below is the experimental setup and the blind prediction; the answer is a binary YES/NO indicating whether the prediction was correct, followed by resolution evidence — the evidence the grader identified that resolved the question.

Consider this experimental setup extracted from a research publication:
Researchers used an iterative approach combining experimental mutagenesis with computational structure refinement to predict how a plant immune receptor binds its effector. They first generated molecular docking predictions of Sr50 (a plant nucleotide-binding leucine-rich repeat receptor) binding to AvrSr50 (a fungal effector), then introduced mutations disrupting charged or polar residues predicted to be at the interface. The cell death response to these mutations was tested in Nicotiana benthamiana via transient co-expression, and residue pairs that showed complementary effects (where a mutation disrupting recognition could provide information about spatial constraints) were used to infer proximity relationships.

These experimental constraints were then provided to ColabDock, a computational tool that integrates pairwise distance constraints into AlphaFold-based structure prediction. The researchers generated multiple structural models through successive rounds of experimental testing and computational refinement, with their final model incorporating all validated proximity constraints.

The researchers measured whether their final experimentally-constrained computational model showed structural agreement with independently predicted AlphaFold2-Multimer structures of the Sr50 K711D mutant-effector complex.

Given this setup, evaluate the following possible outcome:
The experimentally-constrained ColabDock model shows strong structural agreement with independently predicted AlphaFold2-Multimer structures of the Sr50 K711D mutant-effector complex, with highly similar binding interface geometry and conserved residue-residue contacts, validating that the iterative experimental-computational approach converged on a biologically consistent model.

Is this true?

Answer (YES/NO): YES